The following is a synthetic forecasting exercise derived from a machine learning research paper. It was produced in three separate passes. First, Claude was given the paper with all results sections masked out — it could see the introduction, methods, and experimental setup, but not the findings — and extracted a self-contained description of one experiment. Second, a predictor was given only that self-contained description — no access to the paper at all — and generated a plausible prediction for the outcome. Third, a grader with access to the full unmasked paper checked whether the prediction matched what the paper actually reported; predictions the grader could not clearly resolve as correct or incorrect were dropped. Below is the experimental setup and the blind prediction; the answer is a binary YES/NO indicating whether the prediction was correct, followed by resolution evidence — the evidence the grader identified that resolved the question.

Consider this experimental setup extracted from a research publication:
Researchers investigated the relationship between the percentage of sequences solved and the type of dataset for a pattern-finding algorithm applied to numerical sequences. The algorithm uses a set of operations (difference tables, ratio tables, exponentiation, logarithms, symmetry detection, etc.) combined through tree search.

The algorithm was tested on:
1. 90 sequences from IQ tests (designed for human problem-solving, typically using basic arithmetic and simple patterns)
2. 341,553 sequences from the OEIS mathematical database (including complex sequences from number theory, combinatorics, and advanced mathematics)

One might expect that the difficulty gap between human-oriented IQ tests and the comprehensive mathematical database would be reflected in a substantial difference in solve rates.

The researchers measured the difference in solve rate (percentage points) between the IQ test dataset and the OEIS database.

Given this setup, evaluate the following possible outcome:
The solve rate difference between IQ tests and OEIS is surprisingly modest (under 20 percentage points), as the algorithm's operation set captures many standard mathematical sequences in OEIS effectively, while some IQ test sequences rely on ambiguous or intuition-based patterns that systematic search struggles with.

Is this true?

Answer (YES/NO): NO